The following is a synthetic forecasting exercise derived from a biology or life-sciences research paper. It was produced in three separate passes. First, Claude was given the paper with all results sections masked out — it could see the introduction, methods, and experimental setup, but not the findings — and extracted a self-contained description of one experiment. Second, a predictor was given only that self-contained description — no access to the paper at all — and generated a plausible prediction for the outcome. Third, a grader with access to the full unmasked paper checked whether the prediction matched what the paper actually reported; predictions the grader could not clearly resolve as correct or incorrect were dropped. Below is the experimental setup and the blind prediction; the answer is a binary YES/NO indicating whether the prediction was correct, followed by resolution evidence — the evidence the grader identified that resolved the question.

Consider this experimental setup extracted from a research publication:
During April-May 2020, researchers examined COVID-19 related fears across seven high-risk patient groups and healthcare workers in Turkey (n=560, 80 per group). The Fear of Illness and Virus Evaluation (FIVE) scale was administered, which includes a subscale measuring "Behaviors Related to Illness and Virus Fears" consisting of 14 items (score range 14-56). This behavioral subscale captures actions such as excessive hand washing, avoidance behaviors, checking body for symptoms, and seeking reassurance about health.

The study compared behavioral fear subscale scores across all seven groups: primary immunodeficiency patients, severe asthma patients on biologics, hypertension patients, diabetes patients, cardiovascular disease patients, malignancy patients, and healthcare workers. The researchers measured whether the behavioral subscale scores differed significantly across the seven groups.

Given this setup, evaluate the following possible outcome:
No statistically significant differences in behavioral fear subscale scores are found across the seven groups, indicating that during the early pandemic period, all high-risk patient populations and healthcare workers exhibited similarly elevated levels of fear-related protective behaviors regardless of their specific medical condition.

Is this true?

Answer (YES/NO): NO